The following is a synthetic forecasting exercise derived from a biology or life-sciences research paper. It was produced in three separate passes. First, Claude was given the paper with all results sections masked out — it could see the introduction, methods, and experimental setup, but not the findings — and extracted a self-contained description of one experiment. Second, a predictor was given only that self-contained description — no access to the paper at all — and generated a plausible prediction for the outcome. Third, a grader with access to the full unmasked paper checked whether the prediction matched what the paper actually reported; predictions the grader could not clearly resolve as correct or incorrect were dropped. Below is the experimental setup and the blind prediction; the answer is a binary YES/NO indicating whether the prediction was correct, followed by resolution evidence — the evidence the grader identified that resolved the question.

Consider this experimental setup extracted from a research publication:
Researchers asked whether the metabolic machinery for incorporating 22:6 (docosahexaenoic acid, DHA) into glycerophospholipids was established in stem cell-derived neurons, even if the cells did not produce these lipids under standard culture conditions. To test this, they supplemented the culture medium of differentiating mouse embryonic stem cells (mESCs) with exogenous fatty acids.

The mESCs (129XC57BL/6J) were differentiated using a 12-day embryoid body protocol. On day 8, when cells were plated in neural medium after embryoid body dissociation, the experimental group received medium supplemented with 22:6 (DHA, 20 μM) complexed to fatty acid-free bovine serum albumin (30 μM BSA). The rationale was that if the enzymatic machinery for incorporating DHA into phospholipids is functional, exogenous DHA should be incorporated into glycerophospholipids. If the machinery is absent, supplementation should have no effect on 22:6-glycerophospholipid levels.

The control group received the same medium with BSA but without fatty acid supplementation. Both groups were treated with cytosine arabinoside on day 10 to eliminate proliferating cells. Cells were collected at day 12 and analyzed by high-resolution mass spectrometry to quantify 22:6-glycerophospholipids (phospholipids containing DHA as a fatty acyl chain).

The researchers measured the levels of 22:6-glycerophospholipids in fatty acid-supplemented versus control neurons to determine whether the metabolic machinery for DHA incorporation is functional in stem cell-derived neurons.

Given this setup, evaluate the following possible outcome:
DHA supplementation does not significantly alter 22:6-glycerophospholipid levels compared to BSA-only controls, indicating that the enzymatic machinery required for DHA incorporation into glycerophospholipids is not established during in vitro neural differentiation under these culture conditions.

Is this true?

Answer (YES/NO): NO